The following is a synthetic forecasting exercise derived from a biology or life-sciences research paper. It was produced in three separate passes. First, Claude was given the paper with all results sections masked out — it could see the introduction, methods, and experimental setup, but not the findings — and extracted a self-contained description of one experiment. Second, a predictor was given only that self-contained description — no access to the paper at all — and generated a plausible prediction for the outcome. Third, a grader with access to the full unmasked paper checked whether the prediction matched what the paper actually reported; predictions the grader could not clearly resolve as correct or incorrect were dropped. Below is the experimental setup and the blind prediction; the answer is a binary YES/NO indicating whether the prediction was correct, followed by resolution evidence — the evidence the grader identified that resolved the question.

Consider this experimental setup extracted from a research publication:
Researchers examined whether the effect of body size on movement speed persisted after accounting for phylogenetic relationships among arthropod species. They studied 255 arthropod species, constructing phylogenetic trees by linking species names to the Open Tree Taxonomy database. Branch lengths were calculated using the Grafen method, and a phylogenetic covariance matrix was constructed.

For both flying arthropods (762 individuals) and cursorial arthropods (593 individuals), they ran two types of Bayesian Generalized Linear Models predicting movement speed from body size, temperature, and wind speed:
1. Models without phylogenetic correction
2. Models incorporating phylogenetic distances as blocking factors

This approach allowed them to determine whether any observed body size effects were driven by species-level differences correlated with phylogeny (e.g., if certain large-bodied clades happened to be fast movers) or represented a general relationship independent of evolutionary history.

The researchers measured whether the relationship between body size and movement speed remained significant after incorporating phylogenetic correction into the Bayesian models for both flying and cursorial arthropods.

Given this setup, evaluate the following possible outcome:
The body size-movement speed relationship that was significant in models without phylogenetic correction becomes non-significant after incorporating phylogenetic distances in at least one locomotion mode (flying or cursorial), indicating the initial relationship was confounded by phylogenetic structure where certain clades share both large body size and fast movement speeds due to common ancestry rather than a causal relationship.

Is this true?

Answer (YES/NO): NO